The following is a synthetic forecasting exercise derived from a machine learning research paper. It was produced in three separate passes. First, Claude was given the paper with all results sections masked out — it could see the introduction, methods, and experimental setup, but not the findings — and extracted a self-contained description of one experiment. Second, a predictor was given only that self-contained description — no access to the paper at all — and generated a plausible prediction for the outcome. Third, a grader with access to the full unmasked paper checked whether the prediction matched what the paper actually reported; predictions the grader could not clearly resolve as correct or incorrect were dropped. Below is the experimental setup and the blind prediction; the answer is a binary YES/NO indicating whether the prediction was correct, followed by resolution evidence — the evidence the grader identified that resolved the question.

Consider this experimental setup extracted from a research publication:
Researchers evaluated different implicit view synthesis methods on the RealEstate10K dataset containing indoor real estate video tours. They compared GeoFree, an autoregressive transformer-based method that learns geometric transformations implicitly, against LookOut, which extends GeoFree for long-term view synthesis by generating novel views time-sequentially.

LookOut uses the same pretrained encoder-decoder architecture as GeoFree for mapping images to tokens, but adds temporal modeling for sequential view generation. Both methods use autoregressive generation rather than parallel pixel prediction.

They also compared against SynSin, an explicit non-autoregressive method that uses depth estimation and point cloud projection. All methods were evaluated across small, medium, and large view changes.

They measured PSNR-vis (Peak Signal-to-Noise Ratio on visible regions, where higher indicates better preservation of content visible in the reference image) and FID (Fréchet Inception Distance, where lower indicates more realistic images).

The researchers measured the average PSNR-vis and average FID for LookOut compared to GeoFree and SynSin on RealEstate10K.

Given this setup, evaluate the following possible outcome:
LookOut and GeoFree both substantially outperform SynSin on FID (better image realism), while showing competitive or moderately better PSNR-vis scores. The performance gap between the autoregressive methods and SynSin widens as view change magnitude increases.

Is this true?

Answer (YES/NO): NO